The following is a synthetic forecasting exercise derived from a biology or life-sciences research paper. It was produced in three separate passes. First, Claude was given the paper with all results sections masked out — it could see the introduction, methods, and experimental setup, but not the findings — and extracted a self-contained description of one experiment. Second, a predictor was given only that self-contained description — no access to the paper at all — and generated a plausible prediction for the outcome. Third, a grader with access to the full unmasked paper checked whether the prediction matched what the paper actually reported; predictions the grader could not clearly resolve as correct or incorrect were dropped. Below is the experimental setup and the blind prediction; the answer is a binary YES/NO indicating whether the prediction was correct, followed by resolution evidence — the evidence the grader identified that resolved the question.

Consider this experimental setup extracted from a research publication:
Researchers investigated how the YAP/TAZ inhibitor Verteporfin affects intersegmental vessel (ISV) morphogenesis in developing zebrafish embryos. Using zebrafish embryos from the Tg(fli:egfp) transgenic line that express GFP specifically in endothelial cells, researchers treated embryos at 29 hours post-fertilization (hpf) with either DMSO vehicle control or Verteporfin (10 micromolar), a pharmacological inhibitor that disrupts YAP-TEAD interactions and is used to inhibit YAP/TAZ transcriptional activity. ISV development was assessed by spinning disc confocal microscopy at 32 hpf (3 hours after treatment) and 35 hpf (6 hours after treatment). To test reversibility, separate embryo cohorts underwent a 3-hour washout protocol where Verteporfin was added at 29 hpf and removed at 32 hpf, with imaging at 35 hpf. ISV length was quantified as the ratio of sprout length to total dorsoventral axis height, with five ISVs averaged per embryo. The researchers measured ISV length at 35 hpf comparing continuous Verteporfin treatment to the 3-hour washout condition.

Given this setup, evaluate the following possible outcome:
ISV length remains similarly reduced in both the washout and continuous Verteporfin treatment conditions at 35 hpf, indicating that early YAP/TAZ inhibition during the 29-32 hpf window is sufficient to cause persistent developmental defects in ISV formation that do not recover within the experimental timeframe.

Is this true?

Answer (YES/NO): NO